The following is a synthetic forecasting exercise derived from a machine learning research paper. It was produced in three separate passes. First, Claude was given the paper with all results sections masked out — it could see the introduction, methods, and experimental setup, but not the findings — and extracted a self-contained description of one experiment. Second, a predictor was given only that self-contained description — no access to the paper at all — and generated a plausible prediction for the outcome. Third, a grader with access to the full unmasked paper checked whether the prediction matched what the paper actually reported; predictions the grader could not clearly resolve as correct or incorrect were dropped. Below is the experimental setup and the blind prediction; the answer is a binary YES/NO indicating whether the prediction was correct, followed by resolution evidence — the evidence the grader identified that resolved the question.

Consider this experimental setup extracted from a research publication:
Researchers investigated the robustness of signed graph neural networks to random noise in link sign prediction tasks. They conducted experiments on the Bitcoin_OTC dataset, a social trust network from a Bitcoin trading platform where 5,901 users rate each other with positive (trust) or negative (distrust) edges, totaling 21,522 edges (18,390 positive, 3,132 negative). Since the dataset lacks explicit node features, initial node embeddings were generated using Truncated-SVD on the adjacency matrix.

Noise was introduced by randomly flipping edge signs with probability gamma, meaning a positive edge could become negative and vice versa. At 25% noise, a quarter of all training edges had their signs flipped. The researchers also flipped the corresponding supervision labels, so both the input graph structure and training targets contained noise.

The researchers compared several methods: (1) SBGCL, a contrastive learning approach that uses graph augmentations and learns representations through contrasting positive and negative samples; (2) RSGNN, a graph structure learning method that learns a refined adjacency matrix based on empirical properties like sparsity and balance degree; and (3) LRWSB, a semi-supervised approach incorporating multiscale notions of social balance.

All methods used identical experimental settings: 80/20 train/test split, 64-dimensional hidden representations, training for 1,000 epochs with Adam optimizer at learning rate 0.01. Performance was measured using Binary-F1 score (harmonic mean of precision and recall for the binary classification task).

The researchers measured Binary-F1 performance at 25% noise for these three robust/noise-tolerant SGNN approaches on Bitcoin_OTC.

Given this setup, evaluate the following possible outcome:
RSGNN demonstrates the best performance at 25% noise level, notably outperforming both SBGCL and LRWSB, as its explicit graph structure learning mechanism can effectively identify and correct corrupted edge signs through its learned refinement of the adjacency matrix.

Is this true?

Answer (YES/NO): NO